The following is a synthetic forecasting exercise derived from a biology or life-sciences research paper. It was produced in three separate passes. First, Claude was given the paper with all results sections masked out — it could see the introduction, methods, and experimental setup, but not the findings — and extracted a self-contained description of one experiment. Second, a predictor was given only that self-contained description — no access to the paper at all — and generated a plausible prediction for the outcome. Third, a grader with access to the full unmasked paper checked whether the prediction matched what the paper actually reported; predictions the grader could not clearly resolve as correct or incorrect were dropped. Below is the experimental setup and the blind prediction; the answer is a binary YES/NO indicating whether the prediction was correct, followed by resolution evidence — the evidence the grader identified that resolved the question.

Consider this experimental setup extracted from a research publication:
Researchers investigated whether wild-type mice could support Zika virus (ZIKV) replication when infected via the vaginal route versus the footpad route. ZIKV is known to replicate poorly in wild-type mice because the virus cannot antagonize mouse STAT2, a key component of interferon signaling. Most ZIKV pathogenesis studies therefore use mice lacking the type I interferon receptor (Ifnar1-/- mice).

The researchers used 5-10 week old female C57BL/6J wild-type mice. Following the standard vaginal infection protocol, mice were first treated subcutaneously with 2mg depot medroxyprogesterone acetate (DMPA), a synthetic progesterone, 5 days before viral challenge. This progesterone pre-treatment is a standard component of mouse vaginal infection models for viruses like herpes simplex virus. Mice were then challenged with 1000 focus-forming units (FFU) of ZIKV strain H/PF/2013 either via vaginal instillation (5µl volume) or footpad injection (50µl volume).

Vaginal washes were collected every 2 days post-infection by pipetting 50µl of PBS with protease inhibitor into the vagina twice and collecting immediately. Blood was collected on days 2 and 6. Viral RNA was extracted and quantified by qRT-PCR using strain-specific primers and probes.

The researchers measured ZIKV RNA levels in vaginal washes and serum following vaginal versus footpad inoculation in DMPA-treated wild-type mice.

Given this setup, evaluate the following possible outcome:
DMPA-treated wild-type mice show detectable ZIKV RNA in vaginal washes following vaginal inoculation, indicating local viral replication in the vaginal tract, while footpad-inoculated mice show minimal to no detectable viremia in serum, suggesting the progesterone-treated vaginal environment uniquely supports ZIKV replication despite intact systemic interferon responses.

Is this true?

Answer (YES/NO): YES